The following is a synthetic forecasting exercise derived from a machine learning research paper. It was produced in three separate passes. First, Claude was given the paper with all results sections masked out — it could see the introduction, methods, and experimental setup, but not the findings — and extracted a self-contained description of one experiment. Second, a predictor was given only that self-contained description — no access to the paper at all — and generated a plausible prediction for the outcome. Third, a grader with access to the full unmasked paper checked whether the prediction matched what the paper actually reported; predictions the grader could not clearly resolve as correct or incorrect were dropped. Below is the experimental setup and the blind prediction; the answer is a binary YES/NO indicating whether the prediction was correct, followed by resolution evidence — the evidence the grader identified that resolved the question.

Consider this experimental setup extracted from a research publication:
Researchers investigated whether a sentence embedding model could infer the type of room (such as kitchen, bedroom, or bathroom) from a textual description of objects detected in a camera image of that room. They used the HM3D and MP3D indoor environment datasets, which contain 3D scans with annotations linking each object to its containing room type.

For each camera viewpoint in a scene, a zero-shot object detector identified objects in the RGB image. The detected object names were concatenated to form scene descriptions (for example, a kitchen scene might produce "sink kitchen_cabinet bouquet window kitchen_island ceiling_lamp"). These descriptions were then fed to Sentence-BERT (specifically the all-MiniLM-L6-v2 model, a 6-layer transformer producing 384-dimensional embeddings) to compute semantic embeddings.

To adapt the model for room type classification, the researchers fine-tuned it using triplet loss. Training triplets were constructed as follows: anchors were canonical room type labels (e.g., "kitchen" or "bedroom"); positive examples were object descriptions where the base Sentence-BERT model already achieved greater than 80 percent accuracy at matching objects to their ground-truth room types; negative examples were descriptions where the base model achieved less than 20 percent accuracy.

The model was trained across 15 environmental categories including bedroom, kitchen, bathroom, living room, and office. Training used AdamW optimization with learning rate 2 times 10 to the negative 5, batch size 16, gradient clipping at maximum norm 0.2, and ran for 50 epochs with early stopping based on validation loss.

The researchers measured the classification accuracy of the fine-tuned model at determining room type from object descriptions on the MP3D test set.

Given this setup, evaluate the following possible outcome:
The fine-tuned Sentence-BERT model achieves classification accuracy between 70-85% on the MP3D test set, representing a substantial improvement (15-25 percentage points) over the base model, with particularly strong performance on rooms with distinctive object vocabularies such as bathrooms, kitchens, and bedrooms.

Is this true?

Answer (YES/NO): NO